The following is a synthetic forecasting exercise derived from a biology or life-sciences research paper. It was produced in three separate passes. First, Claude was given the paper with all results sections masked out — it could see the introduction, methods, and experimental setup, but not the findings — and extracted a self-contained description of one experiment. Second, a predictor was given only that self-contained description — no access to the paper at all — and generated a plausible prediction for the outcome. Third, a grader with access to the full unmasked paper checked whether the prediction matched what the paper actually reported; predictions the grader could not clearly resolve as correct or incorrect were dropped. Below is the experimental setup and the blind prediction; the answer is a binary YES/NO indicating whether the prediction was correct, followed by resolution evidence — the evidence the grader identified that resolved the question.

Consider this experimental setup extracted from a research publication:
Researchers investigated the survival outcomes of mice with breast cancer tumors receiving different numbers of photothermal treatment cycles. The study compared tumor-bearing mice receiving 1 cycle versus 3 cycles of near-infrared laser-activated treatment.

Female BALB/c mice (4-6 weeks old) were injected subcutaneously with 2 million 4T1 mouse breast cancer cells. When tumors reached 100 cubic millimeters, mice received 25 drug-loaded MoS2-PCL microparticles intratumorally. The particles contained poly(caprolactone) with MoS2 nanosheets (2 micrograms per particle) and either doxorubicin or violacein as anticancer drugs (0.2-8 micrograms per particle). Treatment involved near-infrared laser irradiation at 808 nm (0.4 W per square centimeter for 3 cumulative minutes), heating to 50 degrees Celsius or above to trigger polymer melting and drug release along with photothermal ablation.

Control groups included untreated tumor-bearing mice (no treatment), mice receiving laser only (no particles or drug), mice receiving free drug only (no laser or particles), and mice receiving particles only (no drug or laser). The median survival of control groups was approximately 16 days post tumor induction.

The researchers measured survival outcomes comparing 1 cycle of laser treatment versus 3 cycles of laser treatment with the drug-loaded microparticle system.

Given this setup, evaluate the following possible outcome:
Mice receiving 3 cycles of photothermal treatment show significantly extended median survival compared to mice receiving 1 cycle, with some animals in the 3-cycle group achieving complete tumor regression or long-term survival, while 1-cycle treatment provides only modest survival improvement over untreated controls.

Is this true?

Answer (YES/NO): YES